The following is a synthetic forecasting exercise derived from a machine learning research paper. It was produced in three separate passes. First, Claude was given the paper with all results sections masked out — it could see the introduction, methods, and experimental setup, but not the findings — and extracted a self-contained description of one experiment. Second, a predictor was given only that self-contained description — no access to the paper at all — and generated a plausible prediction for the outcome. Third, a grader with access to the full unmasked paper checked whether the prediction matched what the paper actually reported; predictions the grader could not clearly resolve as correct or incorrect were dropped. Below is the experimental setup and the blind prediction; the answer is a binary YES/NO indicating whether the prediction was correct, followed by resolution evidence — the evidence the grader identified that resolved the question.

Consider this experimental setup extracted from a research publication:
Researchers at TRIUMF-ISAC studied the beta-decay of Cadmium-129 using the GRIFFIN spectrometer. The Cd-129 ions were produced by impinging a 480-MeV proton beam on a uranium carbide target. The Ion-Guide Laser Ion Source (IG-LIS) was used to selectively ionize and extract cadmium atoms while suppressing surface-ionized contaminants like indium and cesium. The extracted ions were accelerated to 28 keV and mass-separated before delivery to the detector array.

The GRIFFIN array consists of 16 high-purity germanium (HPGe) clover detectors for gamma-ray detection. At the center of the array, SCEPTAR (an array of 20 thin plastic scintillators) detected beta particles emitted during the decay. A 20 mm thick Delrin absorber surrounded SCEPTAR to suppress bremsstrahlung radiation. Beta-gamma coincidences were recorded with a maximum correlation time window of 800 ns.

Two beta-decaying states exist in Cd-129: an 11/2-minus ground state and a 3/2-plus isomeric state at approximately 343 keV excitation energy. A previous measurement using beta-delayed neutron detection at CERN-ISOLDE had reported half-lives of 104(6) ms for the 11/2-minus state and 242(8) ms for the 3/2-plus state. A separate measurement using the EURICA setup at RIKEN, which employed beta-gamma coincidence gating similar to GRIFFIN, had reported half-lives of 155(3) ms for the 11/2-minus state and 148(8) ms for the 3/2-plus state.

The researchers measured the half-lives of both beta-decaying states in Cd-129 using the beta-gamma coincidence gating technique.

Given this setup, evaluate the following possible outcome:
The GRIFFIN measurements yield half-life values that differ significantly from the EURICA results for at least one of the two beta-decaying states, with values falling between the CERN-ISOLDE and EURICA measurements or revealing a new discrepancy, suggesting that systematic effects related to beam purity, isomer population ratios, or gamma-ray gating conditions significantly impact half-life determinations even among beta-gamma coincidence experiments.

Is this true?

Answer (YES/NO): NO